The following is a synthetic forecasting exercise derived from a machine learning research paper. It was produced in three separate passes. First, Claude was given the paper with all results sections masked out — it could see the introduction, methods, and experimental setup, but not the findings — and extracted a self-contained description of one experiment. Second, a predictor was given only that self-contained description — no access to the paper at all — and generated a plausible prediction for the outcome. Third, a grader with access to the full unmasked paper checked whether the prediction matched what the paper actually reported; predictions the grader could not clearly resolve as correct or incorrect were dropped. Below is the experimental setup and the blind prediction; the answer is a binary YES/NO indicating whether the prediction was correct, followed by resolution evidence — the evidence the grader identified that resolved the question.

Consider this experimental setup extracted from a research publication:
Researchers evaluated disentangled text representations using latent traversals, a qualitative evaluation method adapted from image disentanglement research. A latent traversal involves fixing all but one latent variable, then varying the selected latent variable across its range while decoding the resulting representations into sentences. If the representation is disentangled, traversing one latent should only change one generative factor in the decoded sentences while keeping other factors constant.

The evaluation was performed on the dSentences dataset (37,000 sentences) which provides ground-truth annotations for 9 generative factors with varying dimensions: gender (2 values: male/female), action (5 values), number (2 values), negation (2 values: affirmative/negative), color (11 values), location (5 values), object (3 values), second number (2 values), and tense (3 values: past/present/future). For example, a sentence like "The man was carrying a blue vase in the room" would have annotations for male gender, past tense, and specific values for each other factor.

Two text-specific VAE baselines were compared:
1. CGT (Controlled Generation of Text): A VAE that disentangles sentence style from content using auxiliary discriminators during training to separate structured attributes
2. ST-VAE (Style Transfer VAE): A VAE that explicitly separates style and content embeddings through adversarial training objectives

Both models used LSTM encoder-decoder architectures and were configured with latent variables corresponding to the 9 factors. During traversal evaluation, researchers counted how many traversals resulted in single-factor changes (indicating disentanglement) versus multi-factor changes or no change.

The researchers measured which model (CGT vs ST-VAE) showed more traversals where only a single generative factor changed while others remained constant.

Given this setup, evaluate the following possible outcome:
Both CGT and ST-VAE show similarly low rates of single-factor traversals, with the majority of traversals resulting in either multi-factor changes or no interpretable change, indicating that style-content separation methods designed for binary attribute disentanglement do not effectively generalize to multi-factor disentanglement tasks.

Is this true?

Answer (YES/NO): YES